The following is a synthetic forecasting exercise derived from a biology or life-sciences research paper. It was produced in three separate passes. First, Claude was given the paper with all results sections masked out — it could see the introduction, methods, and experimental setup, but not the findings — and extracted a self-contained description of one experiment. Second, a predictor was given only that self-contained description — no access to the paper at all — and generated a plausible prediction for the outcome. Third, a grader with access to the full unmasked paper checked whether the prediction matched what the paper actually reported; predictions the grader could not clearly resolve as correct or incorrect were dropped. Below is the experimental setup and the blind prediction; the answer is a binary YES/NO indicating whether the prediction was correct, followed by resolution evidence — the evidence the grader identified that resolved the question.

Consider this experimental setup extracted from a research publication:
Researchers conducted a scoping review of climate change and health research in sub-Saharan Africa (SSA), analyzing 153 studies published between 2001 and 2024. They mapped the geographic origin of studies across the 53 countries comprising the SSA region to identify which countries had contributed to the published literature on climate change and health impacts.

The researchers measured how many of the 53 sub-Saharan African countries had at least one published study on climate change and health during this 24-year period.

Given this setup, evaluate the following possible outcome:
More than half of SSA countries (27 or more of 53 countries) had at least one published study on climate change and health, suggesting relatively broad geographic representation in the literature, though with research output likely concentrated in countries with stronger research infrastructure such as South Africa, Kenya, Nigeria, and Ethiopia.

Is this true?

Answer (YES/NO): NO